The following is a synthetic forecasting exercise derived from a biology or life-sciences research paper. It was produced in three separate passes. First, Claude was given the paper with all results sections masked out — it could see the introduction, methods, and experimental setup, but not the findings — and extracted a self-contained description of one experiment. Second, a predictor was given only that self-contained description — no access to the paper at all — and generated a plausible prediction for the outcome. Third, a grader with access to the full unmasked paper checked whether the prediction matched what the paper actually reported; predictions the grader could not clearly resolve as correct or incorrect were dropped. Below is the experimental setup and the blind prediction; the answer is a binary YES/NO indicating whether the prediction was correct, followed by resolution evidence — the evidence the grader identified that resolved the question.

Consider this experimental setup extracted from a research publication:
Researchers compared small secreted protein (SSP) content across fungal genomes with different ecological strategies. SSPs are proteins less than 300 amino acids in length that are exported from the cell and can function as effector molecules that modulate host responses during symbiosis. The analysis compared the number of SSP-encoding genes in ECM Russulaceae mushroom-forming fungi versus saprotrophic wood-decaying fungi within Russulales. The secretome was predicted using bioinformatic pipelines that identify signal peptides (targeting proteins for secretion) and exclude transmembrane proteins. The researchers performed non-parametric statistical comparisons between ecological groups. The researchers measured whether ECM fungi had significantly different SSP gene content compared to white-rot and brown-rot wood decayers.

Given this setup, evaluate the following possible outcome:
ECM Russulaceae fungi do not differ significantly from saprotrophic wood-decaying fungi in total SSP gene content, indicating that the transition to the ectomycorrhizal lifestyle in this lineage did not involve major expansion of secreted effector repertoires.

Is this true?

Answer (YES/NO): YES